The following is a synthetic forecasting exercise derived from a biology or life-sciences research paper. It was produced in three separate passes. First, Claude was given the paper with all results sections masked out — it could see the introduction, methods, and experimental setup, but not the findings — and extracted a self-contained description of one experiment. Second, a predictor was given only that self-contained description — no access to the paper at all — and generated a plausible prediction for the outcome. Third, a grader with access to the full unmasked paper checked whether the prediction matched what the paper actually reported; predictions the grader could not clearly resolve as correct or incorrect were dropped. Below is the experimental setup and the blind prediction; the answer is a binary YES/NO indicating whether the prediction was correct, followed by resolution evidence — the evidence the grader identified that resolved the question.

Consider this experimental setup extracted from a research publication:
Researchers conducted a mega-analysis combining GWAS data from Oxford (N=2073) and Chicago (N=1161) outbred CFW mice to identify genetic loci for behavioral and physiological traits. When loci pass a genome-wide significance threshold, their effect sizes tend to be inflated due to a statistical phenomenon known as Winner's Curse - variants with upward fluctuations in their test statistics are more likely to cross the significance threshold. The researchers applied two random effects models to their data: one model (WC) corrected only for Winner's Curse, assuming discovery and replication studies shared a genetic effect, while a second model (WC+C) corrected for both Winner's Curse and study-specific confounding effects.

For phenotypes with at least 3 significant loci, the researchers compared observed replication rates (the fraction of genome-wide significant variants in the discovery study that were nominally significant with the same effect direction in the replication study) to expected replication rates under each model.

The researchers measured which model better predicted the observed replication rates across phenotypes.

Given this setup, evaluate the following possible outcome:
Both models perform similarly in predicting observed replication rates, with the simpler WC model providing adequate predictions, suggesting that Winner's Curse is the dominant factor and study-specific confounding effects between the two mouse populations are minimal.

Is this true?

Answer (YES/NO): NO